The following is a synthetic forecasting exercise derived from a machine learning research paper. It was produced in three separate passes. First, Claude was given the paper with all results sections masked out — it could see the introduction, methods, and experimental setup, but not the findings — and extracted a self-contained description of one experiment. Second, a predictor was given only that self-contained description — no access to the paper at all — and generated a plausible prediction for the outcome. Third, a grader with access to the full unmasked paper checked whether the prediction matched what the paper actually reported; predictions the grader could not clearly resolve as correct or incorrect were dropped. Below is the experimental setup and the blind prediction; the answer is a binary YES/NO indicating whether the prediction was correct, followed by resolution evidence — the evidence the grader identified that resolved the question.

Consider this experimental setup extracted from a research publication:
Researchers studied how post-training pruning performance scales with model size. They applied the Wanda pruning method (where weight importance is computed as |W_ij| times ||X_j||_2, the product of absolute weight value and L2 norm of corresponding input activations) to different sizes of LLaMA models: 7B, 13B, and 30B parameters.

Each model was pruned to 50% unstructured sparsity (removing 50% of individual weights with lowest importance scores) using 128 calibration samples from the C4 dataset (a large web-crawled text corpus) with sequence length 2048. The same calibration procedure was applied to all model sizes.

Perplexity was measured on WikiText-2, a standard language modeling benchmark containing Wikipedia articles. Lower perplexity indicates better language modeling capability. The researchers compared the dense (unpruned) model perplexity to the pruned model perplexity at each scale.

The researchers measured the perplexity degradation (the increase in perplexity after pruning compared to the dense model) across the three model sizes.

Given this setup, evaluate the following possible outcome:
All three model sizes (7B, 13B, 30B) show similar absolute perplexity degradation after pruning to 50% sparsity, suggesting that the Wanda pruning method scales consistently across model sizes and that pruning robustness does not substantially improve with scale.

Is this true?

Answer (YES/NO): NO